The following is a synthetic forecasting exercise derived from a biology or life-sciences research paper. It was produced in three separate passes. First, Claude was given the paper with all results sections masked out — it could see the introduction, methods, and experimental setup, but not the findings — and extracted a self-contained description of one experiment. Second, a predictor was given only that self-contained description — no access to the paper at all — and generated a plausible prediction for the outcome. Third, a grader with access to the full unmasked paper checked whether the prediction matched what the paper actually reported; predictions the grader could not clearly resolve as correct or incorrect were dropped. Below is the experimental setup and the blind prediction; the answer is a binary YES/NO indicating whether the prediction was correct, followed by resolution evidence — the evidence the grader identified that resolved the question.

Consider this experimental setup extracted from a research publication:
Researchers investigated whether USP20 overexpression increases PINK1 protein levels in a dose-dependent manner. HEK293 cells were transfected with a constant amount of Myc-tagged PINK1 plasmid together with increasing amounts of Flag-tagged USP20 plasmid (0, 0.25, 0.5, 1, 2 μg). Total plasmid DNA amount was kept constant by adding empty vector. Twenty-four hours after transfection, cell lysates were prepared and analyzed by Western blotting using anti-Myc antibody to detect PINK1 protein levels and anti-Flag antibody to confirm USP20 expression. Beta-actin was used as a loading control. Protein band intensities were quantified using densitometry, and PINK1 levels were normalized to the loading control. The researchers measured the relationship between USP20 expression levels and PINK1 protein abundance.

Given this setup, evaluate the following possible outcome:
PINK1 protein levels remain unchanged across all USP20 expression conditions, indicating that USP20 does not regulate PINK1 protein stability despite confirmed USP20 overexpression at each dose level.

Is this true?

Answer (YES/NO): NO